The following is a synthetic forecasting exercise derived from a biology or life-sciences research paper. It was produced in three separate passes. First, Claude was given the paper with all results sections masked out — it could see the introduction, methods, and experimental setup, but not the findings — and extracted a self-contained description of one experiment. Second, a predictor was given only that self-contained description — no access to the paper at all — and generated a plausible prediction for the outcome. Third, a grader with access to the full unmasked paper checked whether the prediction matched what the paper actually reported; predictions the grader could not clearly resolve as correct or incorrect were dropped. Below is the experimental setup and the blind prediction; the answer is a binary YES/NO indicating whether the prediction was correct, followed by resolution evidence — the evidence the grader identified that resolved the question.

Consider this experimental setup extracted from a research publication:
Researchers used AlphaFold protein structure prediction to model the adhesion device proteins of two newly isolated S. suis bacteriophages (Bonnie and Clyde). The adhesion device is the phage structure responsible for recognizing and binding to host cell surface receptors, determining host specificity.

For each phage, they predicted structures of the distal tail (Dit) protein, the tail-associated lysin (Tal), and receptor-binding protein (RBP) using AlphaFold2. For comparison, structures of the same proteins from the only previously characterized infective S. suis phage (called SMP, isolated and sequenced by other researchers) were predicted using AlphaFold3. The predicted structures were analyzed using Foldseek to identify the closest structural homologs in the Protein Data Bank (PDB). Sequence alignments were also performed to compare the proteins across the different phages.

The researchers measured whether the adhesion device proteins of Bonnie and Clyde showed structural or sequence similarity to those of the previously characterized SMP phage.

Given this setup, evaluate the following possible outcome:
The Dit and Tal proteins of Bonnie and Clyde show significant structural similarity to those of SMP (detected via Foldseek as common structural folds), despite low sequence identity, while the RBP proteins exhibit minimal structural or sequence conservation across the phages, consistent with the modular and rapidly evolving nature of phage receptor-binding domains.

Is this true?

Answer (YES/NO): NO